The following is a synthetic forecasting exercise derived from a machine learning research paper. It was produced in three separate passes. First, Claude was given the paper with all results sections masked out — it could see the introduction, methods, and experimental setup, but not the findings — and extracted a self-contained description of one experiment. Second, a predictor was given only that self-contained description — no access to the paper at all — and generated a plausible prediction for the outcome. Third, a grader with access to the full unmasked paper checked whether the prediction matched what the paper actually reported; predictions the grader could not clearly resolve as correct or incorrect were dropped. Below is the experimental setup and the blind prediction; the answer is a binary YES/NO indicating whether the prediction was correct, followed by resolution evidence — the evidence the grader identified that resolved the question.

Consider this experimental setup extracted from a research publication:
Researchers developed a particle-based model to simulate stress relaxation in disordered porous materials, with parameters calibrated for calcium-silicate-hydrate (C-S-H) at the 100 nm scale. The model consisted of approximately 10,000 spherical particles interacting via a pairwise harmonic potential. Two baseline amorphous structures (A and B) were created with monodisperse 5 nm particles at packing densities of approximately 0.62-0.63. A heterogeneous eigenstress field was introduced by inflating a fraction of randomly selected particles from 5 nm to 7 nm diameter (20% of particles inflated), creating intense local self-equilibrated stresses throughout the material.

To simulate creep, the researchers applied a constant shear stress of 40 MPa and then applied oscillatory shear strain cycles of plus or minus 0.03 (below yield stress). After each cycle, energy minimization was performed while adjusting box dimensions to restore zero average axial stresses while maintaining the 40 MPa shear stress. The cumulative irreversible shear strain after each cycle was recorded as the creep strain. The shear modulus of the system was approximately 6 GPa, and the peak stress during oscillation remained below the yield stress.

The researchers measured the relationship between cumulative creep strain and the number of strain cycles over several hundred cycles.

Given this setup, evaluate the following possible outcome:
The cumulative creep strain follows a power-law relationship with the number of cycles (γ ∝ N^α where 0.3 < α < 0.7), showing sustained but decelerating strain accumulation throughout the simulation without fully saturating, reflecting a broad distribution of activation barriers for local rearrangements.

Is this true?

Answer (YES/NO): NO